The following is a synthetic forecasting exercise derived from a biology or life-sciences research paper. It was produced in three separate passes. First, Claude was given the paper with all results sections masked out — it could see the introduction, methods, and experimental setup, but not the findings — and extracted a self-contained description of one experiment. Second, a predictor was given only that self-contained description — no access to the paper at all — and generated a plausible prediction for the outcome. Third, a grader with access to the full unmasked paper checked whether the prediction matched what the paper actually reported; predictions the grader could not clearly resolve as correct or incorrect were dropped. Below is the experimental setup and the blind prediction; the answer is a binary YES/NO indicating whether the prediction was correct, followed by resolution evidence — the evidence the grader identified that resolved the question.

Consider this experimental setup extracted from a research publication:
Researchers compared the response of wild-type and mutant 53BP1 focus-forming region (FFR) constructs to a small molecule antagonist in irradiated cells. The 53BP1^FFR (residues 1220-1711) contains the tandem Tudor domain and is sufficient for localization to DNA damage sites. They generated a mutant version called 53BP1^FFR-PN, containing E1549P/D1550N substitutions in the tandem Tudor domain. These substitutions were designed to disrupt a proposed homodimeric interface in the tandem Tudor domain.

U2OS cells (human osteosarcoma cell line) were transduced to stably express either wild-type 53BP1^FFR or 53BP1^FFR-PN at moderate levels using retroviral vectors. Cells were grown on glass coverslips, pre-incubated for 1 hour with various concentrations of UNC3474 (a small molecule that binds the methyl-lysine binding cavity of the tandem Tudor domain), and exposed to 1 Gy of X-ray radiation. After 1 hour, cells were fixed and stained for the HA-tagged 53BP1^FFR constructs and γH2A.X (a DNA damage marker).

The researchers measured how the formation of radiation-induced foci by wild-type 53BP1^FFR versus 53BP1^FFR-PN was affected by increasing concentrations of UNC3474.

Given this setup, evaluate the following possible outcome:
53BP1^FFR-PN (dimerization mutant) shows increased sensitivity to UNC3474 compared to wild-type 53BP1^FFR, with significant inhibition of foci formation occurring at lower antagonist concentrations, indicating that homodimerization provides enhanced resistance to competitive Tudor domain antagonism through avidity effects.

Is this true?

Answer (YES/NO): NO